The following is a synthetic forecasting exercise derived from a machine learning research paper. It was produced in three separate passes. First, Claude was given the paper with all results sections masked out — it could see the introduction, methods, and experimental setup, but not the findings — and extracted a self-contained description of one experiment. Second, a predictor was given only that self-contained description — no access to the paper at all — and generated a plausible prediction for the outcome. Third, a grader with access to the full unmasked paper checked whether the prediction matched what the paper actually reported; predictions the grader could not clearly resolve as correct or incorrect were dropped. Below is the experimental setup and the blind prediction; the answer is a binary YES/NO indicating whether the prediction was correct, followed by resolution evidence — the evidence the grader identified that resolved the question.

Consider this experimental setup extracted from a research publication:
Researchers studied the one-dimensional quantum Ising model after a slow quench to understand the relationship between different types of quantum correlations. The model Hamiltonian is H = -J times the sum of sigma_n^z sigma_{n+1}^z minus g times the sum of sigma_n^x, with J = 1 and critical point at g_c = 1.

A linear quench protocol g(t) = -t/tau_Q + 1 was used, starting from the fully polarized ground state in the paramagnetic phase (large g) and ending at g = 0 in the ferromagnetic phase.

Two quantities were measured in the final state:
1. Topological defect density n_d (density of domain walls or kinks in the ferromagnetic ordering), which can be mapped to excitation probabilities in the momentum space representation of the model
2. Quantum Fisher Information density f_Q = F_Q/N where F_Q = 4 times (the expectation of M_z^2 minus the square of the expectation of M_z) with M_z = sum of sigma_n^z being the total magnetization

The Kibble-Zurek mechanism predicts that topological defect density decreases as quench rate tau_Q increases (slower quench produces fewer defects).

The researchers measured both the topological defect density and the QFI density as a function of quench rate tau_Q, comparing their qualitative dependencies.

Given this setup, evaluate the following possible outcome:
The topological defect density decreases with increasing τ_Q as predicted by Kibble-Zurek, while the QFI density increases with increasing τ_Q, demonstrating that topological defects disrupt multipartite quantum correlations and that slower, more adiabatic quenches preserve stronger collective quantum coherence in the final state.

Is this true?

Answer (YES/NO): YES